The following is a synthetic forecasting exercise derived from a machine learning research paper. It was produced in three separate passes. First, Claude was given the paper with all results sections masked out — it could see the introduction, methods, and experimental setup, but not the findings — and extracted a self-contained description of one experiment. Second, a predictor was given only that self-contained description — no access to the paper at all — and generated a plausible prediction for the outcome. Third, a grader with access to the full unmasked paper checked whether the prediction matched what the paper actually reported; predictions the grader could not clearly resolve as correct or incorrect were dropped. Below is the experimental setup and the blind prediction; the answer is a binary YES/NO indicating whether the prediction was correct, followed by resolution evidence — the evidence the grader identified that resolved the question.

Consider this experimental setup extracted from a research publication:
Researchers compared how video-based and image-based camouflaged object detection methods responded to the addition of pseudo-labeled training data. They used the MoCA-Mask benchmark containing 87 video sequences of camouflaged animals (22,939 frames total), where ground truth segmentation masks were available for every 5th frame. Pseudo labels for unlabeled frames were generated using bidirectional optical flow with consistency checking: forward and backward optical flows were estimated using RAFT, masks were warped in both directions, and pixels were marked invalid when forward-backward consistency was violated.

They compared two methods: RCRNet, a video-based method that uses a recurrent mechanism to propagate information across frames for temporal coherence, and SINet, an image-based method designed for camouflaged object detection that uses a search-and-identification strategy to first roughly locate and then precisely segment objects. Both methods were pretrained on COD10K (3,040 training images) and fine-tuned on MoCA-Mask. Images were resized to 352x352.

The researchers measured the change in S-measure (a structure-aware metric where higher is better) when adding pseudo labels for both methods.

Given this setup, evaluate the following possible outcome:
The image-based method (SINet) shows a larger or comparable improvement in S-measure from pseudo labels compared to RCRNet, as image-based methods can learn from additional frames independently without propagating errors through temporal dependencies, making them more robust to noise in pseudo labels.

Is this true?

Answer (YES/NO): NO